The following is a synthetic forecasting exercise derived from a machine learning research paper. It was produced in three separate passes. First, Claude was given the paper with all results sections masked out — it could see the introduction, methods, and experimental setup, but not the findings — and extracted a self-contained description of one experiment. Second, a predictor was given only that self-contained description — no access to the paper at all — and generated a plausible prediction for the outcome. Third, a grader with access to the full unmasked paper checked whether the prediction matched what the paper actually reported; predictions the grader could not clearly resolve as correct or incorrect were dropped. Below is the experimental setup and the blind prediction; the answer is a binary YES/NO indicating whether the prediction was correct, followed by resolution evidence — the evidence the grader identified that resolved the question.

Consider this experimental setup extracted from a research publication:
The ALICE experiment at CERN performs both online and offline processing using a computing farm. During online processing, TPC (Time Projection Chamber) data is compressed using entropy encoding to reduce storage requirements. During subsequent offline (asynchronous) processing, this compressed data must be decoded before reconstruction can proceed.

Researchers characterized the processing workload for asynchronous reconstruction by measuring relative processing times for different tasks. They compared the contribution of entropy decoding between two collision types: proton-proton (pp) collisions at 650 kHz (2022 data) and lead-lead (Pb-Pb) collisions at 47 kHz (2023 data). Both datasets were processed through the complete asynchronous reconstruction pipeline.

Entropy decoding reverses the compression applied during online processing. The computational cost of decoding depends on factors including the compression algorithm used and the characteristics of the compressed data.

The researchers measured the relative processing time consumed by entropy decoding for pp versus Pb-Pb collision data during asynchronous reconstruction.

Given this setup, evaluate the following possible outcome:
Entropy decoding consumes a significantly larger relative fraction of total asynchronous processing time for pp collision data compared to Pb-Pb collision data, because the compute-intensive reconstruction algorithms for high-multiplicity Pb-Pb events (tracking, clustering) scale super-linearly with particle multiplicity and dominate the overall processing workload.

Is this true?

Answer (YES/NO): YES